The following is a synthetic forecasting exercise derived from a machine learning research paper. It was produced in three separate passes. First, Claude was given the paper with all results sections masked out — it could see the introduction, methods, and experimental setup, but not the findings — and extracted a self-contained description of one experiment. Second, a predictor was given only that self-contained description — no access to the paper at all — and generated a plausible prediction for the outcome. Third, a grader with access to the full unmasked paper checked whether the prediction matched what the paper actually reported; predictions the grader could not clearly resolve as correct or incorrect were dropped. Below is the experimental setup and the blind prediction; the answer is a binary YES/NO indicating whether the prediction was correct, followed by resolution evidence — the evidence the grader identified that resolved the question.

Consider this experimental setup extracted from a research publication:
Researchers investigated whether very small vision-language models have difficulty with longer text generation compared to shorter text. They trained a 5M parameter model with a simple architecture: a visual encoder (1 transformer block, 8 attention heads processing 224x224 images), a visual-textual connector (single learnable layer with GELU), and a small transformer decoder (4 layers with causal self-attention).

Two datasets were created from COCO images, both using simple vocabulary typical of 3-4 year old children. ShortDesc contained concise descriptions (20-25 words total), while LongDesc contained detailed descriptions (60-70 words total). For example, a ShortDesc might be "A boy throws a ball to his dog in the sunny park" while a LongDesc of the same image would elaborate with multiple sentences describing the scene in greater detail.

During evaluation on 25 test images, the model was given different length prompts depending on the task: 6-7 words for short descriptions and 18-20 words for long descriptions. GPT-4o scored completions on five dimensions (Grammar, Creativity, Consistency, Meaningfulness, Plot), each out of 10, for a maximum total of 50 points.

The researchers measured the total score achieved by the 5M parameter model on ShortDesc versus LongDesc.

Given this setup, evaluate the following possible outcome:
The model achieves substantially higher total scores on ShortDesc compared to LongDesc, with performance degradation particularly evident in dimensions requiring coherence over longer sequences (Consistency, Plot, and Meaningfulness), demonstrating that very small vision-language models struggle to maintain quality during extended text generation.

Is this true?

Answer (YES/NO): NO